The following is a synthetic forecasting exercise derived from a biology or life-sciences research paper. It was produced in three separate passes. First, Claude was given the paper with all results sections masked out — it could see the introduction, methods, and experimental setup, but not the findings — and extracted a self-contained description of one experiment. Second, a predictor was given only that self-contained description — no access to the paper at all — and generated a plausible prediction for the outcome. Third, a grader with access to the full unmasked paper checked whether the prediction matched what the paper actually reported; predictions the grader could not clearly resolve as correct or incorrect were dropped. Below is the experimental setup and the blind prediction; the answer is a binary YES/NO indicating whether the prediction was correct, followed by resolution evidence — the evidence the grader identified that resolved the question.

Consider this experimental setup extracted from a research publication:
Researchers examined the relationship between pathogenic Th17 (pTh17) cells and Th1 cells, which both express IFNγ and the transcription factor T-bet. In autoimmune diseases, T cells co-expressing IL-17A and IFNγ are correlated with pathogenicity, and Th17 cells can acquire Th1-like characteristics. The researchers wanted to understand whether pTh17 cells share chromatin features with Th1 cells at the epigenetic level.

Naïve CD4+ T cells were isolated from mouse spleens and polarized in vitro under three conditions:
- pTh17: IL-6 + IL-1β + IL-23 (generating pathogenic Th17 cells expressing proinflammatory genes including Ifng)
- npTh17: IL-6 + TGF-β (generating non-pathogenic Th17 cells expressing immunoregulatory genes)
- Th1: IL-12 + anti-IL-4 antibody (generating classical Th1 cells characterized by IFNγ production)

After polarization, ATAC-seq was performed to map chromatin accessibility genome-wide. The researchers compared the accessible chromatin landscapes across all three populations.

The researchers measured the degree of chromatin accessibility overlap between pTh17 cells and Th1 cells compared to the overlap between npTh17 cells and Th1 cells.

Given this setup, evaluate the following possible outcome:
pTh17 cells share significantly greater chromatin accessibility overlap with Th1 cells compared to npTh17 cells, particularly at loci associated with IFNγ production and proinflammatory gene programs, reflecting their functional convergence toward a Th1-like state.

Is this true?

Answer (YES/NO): YES